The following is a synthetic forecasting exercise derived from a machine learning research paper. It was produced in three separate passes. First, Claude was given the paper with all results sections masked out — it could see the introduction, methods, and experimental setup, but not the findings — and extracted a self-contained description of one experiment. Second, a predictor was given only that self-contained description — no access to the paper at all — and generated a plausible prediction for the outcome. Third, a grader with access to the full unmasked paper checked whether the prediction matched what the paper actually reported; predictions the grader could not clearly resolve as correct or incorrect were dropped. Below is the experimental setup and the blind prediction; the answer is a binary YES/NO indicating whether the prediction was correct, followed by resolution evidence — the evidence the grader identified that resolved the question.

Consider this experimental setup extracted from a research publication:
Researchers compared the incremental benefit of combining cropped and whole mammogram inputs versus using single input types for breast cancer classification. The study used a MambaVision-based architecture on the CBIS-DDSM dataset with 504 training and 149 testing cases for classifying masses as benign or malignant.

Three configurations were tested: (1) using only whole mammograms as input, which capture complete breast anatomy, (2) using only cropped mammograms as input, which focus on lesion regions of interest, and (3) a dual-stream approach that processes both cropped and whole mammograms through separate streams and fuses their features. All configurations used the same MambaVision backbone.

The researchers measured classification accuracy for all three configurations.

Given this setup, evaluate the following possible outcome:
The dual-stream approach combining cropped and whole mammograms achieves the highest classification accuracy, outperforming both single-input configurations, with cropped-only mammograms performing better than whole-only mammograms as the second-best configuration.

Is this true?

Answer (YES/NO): YES